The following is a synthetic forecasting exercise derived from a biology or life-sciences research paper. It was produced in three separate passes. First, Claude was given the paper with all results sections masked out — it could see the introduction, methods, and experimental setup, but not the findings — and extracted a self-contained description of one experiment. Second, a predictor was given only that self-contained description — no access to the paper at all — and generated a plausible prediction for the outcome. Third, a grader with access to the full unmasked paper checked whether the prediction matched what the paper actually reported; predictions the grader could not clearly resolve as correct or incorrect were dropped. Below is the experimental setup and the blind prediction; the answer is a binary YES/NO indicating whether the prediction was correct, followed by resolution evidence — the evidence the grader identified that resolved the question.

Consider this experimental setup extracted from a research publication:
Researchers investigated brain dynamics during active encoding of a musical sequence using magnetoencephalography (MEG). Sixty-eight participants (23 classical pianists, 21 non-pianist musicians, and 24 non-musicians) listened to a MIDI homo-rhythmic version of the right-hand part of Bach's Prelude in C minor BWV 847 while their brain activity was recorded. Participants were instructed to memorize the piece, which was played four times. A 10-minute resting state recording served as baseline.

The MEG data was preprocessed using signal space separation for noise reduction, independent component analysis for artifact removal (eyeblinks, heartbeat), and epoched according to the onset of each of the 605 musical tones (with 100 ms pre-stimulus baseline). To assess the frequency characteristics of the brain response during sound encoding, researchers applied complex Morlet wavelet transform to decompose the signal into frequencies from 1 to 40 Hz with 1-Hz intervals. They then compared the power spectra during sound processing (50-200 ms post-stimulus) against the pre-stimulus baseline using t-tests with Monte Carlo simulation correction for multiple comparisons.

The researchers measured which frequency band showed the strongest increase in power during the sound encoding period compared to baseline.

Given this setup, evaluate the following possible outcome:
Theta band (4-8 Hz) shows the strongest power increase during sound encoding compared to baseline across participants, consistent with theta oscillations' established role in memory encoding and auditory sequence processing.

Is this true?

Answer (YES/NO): NO